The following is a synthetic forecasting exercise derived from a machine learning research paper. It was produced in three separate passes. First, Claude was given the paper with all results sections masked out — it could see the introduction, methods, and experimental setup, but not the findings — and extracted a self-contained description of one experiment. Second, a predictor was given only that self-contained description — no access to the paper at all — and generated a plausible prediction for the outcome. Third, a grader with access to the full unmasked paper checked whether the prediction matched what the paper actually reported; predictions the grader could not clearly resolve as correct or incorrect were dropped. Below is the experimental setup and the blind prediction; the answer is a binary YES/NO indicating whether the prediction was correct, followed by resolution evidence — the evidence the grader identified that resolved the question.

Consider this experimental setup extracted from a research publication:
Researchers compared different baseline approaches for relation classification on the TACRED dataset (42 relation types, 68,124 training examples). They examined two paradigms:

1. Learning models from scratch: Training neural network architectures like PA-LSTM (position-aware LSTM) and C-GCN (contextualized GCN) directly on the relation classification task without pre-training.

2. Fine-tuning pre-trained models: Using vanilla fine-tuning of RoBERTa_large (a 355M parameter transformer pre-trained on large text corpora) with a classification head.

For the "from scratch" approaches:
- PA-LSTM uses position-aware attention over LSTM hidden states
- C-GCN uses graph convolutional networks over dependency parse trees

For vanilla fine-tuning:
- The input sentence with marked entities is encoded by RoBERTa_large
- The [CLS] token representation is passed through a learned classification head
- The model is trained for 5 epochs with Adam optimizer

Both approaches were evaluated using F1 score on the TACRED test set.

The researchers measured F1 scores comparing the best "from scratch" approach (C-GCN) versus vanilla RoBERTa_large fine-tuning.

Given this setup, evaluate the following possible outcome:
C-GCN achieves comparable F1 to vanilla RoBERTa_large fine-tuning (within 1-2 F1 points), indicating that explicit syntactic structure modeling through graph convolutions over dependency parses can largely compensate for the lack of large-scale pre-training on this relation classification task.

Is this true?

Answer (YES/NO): NO